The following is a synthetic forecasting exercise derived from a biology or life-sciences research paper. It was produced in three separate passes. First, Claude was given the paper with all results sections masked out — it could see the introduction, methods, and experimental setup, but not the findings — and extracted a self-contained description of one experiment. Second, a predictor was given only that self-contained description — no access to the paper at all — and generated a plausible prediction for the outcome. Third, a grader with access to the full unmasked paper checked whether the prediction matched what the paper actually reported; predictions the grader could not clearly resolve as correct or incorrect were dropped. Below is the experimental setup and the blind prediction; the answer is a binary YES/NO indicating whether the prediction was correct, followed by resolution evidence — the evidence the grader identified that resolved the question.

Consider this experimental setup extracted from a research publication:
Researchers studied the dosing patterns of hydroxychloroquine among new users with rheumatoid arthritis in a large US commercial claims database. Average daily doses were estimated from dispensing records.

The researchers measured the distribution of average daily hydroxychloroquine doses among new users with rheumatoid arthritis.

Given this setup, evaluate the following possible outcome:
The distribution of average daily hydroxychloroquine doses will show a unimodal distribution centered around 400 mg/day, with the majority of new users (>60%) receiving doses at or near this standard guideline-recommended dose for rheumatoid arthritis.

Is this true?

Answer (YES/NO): YES